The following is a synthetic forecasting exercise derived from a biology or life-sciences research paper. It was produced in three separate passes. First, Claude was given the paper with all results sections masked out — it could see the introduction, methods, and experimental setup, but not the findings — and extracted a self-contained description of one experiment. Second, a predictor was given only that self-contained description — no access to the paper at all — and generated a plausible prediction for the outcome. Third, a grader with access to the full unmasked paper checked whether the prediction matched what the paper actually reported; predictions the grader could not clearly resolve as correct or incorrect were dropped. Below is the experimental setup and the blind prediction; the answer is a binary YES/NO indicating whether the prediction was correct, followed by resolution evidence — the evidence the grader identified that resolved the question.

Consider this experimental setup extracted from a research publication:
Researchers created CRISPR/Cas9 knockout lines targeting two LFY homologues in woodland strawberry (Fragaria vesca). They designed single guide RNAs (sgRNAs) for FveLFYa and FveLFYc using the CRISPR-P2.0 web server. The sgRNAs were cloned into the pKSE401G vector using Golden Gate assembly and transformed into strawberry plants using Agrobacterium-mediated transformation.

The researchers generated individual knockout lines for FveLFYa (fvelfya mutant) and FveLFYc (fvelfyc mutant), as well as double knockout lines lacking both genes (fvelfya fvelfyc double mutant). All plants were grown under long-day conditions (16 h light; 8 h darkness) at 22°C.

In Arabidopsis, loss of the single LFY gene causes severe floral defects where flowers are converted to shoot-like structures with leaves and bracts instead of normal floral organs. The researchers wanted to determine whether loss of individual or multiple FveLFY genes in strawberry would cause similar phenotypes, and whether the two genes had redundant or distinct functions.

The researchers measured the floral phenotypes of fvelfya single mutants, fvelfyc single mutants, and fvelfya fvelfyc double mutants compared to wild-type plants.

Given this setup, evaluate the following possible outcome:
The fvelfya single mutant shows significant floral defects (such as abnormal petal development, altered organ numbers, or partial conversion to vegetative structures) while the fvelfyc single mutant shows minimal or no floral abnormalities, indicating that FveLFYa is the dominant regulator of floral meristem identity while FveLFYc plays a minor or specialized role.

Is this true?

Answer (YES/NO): NO